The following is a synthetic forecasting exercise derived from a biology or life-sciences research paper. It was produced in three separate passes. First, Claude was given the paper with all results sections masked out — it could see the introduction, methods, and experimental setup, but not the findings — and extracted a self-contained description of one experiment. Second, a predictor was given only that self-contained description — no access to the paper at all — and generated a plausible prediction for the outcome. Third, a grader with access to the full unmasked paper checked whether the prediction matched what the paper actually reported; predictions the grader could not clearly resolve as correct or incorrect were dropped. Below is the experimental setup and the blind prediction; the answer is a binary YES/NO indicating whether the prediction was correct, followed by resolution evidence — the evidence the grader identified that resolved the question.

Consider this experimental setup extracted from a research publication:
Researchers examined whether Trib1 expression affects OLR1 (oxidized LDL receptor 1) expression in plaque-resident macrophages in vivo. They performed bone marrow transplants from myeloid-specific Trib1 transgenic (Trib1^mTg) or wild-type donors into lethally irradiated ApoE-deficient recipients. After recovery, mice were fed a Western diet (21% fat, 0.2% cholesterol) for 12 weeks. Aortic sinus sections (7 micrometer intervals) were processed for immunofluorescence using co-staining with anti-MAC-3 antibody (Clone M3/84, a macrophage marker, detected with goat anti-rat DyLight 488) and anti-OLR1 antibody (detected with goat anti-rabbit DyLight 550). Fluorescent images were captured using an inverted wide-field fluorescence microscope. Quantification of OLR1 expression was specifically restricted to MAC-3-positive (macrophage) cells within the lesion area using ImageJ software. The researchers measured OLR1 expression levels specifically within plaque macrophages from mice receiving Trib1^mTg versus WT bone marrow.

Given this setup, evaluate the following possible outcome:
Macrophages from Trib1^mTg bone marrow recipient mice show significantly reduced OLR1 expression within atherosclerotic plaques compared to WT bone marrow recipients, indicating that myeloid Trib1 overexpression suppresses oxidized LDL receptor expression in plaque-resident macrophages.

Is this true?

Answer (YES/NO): NO